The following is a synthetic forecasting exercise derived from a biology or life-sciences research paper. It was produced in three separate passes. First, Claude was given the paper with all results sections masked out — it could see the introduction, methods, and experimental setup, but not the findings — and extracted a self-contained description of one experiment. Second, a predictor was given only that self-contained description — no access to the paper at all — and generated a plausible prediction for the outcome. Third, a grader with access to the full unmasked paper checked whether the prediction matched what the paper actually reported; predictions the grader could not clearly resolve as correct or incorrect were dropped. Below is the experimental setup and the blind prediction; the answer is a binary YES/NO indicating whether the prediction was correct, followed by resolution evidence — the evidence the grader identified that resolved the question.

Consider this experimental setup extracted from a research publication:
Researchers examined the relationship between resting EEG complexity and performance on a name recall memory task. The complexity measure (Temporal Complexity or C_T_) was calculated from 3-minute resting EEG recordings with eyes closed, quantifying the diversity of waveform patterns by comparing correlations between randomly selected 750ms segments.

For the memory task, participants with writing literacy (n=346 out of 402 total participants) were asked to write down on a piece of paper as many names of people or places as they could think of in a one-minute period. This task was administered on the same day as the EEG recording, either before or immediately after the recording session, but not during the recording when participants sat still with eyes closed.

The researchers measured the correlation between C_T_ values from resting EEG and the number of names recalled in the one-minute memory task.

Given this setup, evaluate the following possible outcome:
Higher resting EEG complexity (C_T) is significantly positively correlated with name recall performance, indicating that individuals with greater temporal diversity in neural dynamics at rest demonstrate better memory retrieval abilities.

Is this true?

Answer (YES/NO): NO